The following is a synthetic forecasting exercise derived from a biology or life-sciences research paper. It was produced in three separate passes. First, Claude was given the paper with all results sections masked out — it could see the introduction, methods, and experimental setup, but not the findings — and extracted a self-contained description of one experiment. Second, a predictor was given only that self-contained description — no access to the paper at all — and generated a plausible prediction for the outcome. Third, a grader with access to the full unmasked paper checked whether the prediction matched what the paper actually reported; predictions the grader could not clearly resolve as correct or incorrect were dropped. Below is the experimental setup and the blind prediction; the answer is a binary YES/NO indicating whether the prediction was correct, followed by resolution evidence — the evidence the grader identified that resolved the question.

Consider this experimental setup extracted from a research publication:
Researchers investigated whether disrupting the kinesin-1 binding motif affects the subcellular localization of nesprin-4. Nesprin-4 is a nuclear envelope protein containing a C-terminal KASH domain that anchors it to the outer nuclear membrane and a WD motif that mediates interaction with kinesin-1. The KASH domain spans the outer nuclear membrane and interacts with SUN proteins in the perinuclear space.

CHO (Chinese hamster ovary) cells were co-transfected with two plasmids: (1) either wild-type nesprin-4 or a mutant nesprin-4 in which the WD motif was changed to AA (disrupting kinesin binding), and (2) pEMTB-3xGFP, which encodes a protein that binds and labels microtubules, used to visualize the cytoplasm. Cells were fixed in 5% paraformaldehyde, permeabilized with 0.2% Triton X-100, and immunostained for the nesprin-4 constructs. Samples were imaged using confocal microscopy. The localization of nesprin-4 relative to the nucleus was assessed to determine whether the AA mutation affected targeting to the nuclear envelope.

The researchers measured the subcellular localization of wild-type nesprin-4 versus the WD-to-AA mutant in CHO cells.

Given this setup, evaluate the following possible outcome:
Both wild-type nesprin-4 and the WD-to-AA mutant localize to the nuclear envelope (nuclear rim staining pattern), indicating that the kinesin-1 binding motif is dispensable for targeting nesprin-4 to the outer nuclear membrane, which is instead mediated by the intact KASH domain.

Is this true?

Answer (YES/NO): YES